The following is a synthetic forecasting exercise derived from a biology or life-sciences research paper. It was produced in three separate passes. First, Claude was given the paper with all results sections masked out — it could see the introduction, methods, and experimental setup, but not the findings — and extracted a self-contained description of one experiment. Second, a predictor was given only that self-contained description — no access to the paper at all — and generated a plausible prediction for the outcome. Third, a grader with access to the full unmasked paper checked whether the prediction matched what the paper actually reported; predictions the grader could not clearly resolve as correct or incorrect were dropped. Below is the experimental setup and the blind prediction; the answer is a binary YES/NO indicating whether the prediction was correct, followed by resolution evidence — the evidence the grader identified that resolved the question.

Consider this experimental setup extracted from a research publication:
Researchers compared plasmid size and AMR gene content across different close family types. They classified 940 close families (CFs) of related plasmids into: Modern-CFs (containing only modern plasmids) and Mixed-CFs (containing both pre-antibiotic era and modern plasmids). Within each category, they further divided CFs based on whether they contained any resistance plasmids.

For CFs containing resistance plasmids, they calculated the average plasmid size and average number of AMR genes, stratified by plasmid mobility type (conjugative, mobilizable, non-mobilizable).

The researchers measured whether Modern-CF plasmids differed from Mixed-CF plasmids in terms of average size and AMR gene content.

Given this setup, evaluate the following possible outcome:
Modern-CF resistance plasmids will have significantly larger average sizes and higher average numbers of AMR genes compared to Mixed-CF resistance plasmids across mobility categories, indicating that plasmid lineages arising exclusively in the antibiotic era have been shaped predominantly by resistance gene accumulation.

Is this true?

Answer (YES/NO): NO